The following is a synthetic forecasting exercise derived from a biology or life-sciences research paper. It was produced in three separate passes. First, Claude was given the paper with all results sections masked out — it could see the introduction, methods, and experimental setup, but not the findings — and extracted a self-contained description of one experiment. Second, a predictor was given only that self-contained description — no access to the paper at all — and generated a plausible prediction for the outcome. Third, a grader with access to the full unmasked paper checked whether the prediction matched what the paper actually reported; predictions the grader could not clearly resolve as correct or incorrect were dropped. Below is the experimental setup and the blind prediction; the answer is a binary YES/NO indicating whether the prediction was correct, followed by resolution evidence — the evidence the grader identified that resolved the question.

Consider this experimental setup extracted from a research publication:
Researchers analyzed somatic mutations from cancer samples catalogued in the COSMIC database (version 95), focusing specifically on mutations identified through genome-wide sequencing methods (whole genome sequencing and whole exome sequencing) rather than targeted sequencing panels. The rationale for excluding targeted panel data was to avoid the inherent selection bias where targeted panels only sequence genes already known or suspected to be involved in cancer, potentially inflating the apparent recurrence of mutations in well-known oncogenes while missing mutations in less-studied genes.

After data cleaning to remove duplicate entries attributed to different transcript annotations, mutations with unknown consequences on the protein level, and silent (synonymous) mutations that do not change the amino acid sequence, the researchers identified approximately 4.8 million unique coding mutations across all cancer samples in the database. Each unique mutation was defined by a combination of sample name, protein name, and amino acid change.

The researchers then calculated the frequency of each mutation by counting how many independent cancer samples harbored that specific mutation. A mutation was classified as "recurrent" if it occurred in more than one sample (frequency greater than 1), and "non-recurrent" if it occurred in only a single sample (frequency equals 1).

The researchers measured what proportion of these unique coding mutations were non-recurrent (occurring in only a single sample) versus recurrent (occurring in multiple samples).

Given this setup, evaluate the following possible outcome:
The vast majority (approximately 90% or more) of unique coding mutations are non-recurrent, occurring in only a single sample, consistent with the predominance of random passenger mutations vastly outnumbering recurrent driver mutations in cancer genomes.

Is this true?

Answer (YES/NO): NO